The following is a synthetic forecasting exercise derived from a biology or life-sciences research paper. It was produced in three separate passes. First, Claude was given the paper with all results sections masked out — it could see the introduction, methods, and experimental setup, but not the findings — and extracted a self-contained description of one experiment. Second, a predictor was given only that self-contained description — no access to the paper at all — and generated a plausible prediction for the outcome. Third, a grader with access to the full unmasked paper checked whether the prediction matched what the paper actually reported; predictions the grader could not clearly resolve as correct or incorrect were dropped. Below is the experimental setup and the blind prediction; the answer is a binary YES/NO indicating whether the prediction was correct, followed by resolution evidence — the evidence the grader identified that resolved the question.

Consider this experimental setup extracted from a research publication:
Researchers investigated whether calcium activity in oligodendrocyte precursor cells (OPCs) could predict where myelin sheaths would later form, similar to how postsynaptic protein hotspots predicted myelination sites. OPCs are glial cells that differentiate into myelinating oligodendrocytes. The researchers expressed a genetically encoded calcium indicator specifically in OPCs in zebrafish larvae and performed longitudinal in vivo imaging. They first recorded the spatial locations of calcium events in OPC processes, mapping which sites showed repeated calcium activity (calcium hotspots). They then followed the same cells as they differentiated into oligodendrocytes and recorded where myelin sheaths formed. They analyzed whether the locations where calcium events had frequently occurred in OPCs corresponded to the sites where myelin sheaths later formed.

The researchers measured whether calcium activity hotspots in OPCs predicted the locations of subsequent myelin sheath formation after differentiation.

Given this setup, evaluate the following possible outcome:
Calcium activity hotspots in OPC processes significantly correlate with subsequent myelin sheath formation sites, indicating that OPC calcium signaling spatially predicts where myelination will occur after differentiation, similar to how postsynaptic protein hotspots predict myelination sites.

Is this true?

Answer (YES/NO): YES